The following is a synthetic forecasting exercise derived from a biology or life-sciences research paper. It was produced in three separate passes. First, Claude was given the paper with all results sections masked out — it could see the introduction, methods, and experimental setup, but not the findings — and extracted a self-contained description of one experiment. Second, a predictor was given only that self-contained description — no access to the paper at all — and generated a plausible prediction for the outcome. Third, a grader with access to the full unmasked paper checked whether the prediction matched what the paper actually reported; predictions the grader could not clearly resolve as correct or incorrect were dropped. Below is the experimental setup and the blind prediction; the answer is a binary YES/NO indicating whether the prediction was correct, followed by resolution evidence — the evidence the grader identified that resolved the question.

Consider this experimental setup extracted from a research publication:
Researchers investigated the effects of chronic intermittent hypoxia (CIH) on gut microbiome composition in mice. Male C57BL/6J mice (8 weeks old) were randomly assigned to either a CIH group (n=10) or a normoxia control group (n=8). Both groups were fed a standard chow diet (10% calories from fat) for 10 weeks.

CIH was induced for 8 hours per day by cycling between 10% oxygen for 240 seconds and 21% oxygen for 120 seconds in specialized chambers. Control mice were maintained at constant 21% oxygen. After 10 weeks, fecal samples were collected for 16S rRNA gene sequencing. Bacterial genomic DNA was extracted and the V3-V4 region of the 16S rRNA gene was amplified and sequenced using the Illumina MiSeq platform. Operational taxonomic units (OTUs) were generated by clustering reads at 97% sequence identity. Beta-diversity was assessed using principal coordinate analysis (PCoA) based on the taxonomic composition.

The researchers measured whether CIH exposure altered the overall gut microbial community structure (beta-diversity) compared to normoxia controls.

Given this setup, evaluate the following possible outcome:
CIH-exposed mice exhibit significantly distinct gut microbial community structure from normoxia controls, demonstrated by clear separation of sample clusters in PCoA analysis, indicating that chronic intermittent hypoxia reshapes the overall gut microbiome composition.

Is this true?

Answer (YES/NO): YES